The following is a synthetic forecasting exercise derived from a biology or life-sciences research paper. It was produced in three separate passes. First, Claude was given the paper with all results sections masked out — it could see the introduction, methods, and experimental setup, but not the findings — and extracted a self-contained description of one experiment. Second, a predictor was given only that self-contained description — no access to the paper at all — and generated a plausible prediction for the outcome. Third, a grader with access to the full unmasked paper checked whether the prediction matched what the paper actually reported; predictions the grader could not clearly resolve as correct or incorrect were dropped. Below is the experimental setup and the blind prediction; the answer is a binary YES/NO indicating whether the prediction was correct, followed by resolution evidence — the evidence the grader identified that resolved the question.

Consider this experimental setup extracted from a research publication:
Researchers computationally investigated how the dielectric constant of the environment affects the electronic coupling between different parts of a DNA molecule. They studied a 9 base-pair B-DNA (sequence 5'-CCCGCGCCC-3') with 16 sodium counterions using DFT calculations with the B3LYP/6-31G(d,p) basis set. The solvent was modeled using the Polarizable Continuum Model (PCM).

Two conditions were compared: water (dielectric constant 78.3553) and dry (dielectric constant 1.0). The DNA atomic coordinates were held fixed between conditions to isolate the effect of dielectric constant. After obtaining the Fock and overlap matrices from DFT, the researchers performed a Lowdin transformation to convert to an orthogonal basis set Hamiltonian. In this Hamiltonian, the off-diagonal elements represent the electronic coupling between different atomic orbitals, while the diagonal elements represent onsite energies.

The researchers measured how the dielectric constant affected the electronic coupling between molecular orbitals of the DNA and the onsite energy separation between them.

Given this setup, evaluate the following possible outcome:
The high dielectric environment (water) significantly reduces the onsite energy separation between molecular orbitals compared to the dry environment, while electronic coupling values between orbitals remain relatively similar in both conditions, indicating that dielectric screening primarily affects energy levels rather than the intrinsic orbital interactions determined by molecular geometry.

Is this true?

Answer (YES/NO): YES